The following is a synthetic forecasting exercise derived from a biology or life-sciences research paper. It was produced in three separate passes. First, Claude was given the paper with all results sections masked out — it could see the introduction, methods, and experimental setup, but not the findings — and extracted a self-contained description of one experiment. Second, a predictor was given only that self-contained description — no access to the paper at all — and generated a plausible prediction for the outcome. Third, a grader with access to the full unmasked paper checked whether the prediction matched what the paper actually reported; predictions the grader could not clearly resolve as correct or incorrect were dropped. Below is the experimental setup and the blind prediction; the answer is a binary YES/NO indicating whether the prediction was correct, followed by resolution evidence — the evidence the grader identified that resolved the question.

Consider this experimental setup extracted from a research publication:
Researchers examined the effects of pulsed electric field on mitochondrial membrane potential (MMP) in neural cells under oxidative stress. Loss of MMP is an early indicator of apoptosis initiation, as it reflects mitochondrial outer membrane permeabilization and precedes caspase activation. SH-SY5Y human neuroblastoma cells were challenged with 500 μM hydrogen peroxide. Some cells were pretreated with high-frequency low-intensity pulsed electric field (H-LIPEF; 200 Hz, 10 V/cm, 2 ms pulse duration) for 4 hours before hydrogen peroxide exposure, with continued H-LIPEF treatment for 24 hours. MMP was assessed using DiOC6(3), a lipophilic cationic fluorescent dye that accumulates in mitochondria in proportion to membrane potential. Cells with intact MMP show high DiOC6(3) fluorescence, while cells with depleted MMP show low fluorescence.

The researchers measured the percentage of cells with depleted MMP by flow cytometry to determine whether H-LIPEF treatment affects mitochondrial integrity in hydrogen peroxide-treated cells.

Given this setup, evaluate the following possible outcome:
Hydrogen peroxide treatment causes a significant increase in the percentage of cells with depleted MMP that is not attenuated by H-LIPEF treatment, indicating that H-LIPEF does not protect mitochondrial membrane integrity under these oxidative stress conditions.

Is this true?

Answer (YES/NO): NO